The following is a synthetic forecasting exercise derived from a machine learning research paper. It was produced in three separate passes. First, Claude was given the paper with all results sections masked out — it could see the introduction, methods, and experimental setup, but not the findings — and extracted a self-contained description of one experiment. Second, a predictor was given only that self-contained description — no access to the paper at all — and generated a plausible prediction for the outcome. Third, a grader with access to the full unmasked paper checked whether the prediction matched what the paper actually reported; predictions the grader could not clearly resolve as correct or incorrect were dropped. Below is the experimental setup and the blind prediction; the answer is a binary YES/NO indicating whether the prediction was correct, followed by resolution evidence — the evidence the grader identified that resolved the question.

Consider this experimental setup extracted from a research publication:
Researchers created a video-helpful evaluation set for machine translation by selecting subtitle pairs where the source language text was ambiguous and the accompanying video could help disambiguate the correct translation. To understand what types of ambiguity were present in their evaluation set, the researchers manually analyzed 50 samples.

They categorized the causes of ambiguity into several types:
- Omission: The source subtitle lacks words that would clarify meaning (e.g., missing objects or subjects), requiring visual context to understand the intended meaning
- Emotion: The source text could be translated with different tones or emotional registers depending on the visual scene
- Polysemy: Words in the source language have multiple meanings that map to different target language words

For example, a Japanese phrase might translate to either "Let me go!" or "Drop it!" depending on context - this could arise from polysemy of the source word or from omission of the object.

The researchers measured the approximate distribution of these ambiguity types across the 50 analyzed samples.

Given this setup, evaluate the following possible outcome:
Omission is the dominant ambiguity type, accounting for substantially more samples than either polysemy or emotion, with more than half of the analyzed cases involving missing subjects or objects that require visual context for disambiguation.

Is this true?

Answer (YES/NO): NO